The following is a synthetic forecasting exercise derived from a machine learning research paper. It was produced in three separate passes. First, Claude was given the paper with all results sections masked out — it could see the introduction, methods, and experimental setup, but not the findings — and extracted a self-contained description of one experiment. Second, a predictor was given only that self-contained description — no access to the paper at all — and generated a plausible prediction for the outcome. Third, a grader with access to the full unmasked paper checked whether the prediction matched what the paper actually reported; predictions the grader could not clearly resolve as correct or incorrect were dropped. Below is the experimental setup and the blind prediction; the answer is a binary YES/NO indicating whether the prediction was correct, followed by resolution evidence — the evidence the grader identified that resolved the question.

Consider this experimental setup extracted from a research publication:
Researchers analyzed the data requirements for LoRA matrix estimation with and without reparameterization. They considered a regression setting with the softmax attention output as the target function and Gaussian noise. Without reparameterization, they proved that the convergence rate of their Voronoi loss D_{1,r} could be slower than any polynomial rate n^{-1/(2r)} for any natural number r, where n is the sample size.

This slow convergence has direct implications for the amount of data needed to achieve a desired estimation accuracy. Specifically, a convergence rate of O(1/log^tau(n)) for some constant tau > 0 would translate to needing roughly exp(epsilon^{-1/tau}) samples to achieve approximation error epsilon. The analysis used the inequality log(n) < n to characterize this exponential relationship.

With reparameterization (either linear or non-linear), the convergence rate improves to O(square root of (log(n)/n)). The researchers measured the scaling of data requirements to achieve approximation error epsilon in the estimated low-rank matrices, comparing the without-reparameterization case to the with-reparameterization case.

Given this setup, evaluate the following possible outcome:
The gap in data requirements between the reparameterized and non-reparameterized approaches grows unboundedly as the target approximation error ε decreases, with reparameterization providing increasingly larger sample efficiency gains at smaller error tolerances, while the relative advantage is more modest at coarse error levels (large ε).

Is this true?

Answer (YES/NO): YES